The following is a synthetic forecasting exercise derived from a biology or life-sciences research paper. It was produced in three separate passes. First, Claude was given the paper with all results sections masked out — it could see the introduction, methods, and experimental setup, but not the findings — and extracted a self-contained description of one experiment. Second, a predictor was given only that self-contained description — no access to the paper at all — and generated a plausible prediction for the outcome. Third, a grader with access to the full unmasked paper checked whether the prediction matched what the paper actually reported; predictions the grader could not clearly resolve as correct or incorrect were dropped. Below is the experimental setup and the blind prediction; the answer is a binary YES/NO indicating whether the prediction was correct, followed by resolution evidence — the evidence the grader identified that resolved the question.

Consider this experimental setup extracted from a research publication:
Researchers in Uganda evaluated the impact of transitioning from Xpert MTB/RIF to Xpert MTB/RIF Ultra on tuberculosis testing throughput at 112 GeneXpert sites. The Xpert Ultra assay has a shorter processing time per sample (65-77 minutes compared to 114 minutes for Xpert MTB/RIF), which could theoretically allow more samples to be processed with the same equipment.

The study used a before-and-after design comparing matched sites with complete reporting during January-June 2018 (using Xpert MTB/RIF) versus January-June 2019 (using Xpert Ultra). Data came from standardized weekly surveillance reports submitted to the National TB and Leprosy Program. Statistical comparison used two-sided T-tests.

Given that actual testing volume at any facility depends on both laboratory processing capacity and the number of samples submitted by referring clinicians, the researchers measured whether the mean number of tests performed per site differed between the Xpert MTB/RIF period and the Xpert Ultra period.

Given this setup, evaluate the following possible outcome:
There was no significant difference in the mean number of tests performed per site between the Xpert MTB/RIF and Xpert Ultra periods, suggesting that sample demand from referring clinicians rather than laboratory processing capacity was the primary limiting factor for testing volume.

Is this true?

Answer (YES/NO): YES